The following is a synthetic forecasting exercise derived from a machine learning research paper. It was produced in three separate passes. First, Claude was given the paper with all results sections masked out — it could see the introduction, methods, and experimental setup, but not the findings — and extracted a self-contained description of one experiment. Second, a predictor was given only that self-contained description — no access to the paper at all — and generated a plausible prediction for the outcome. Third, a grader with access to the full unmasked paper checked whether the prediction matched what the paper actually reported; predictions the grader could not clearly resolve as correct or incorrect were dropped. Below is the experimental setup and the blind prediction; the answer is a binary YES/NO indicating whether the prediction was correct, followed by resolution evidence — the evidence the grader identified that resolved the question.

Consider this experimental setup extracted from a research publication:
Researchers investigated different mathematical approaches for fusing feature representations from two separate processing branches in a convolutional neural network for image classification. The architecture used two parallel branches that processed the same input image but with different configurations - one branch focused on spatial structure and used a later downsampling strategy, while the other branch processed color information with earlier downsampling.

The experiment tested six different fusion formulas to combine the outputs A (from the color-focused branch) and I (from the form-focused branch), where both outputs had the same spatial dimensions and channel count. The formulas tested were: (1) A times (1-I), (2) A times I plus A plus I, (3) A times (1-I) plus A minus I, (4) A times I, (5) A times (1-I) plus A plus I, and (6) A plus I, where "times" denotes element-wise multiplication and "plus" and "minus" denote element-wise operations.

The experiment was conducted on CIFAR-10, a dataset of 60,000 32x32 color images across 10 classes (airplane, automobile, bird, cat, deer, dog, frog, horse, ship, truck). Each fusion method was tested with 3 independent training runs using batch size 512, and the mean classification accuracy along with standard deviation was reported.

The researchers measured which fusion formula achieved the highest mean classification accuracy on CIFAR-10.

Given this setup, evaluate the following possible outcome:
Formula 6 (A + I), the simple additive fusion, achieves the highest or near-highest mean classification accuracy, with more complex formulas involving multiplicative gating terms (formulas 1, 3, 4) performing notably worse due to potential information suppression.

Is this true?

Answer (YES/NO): YES